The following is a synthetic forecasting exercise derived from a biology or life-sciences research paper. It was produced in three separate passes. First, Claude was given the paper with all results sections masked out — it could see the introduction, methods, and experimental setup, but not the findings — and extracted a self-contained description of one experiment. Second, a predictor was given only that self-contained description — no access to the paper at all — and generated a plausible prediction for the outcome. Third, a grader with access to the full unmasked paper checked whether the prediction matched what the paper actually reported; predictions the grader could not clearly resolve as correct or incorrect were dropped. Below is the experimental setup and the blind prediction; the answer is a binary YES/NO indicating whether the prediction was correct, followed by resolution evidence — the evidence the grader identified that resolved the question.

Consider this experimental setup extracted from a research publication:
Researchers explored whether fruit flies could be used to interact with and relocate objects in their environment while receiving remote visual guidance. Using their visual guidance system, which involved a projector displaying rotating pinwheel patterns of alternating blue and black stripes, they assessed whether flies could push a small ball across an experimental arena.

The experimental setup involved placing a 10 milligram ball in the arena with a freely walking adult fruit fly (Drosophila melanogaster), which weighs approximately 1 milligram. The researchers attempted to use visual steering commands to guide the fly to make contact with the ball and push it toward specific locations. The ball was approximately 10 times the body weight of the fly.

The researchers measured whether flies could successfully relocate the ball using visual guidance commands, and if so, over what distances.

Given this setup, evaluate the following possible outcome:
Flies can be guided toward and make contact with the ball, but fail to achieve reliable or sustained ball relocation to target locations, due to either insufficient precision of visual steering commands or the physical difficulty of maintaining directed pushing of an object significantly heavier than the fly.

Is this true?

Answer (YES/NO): NO